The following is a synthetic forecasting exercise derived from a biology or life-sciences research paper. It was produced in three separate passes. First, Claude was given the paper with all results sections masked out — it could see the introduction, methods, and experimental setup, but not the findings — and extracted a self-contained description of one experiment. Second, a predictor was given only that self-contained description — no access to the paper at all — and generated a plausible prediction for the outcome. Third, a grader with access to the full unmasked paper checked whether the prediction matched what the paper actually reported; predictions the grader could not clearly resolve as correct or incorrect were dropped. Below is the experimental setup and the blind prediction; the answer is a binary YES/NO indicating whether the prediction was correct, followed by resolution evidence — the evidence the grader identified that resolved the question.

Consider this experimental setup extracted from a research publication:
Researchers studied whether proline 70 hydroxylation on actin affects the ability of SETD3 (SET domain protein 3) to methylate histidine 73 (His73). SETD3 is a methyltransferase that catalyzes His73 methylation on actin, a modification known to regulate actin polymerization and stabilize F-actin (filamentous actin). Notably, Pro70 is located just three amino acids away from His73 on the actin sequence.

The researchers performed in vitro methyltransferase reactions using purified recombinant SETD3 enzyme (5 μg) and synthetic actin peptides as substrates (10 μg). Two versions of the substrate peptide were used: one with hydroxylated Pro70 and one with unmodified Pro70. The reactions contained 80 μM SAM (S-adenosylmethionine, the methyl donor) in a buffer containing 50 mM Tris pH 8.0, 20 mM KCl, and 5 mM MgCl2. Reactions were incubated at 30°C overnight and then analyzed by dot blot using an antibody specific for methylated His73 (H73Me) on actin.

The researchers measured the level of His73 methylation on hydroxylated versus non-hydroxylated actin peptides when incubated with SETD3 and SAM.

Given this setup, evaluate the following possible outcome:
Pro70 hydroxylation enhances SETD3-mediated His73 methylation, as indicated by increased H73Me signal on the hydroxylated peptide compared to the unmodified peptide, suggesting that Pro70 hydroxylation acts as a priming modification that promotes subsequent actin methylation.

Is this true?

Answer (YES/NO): NO